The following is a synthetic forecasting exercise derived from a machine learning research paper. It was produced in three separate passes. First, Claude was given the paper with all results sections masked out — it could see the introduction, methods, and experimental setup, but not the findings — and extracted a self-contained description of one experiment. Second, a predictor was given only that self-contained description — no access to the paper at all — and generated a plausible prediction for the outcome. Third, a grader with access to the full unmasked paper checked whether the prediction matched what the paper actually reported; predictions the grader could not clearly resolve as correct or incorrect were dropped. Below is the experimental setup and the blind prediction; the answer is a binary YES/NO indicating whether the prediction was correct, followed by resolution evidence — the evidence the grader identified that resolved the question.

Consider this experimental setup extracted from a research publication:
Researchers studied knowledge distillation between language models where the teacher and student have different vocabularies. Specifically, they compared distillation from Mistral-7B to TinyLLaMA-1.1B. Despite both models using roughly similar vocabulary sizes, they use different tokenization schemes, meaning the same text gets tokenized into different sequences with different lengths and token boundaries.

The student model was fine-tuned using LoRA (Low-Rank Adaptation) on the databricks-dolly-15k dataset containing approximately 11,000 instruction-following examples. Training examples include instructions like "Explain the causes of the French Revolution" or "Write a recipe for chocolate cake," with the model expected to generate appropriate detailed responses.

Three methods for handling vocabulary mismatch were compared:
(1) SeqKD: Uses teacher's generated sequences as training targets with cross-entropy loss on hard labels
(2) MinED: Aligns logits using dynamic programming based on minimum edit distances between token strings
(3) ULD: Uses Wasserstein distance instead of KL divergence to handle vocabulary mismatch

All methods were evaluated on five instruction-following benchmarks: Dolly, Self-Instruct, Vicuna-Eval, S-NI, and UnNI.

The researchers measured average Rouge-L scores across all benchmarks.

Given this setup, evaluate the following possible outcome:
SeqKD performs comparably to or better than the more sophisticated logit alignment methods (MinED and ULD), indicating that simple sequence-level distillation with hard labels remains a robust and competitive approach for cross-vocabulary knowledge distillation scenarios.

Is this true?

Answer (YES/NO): NO